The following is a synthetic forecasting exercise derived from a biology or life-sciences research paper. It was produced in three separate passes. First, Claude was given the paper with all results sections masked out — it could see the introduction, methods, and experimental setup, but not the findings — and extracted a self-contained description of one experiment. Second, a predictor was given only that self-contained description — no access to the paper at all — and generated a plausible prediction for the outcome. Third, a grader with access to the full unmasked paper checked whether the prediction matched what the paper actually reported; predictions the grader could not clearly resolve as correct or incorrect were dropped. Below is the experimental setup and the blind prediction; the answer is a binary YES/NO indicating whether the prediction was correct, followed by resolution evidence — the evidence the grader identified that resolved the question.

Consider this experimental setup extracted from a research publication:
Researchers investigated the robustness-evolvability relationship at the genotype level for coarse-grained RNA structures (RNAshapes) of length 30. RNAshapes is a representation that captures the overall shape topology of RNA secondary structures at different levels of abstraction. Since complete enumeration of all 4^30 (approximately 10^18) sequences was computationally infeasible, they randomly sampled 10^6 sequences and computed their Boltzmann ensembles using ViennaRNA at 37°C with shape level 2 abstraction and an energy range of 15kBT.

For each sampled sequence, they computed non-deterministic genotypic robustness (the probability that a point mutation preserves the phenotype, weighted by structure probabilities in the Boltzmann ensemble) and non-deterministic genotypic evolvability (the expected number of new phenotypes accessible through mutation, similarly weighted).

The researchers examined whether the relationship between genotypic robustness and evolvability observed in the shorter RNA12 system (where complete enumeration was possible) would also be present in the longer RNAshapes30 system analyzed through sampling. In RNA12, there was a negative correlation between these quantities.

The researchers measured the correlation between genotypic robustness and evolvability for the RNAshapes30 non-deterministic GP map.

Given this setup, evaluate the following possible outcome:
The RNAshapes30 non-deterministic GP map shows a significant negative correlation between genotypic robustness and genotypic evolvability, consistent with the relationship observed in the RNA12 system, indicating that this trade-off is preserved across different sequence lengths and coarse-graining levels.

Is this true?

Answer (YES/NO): YES